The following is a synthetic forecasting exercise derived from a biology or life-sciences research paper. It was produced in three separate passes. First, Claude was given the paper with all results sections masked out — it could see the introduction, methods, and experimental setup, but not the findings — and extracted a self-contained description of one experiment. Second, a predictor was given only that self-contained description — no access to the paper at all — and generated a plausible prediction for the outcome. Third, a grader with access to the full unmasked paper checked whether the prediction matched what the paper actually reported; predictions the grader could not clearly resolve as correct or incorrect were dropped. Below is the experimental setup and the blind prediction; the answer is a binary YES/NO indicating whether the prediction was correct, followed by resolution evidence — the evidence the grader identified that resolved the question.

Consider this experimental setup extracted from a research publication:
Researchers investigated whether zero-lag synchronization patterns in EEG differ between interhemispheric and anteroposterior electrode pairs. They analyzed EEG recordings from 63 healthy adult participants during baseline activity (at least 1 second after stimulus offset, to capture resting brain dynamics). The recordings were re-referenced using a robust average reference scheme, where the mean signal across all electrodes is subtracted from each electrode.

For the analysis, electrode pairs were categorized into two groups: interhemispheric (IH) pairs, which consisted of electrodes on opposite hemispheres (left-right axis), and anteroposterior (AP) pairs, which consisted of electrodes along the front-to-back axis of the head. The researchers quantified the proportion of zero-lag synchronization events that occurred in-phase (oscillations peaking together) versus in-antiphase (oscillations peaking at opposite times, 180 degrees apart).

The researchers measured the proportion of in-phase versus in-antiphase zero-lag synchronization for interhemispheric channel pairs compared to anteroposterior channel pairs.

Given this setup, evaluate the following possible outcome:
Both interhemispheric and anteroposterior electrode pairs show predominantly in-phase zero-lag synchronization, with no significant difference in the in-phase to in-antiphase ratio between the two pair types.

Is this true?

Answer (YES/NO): NO